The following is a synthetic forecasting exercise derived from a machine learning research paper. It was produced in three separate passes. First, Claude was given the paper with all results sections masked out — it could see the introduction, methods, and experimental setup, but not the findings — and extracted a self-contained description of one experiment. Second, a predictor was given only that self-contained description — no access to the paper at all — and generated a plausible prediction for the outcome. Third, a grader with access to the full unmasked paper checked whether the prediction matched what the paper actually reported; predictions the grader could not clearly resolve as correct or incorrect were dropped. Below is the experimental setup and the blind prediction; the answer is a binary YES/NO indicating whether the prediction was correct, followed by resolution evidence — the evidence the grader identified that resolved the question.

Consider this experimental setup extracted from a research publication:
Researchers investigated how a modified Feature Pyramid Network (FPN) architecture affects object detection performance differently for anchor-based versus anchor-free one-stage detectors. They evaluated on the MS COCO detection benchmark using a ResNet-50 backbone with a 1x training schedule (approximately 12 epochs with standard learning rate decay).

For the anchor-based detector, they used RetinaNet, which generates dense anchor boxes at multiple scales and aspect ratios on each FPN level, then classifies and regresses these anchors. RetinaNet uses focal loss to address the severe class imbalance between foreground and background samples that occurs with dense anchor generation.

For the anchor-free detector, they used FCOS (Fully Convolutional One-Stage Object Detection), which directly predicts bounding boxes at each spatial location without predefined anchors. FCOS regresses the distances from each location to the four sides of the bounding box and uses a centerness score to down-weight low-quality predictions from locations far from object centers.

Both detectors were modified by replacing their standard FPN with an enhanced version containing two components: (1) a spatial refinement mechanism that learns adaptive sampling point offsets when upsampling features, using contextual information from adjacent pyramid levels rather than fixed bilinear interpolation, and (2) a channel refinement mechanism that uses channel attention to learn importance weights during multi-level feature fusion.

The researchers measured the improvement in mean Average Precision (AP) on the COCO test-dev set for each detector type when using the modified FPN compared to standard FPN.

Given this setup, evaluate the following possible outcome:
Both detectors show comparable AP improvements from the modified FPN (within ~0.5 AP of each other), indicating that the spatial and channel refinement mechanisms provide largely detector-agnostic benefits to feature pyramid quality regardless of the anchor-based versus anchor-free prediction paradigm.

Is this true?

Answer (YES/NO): NO